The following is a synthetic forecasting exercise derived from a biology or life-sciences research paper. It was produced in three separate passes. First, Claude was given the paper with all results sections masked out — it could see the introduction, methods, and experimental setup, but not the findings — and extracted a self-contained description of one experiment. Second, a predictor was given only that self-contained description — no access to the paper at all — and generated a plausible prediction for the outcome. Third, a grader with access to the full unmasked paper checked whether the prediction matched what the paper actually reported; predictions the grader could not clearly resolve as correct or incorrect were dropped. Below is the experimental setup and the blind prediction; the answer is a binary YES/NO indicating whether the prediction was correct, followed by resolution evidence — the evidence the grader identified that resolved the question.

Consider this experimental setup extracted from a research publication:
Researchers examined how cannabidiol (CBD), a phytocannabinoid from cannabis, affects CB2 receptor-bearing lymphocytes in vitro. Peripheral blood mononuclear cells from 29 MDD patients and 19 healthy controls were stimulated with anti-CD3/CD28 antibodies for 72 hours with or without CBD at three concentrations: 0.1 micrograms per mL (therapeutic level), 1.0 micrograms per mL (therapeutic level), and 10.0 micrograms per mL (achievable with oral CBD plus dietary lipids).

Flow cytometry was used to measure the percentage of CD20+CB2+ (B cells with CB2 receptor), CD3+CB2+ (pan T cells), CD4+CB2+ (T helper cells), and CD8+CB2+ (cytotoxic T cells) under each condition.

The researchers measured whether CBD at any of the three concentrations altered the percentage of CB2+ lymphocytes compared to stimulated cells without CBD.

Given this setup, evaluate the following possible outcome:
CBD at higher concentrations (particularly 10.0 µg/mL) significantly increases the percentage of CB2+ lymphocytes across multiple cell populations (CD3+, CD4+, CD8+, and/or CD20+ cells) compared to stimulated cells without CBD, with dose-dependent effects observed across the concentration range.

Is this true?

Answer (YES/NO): NO